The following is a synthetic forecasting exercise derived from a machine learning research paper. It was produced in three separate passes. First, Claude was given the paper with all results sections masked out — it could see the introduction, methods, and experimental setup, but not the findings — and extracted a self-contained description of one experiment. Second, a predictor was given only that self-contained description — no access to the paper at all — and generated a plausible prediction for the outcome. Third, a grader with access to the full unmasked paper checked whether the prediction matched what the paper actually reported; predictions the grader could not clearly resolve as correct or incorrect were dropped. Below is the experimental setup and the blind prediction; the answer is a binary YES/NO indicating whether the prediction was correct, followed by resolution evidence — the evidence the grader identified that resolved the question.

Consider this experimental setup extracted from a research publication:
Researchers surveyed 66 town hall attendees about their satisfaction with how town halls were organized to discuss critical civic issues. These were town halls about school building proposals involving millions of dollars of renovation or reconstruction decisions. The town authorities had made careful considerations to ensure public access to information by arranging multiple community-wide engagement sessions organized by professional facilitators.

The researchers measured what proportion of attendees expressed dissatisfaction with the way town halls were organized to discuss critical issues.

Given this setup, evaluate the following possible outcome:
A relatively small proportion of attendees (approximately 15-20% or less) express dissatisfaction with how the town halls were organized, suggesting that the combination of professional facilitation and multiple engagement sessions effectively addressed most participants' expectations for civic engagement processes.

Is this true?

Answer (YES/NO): NO